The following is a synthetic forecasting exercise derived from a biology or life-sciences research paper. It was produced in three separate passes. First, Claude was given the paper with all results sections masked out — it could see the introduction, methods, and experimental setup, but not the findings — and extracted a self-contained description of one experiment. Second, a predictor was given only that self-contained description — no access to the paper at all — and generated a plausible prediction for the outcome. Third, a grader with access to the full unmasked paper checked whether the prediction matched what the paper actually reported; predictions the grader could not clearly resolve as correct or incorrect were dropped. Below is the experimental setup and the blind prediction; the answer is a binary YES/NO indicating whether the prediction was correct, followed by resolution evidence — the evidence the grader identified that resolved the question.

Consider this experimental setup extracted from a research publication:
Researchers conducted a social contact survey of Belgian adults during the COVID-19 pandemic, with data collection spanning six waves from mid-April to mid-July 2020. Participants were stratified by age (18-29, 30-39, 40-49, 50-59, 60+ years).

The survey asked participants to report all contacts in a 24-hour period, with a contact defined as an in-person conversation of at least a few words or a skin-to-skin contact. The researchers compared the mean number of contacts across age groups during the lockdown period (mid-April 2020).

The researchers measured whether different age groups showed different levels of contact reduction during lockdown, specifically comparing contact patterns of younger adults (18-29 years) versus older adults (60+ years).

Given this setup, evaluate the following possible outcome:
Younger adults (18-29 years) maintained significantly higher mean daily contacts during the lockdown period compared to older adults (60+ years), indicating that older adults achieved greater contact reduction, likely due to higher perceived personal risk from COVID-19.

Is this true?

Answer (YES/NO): NO